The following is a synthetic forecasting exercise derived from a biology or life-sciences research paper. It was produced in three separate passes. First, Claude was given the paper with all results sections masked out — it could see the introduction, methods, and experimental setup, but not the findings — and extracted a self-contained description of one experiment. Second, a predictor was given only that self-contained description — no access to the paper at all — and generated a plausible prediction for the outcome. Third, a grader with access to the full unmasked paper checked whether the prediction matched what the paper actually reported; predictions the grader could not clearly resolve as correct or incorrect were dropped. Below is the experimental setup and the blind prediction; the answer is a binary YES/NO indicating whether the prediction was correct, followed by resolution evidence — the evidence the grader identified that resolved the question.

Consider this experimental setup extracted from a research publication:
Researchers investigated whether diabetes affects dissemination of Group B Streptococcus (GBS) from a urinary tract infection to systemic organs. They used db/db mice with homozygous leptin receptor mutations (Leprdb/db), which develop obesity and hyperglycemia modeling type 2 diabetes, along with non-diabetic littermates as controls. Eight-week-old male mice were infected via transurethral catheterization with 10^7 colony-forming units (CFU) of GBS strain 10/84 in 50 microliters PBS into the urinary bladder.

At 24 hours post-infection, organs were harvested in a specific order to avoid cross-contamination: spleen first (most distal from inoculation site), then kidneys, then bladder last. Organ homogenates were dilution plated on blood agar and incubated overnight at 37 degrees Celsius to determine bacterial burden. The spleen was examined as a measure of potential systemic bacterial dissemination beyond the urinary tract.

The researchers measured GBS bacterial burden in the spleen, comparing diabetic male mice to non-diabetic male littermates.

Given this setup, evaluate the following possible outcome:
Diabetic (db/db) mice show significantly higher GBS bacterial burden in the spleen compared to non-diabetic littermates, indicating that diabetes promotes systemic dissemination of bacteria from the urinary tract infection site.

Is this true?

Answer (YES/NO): YES